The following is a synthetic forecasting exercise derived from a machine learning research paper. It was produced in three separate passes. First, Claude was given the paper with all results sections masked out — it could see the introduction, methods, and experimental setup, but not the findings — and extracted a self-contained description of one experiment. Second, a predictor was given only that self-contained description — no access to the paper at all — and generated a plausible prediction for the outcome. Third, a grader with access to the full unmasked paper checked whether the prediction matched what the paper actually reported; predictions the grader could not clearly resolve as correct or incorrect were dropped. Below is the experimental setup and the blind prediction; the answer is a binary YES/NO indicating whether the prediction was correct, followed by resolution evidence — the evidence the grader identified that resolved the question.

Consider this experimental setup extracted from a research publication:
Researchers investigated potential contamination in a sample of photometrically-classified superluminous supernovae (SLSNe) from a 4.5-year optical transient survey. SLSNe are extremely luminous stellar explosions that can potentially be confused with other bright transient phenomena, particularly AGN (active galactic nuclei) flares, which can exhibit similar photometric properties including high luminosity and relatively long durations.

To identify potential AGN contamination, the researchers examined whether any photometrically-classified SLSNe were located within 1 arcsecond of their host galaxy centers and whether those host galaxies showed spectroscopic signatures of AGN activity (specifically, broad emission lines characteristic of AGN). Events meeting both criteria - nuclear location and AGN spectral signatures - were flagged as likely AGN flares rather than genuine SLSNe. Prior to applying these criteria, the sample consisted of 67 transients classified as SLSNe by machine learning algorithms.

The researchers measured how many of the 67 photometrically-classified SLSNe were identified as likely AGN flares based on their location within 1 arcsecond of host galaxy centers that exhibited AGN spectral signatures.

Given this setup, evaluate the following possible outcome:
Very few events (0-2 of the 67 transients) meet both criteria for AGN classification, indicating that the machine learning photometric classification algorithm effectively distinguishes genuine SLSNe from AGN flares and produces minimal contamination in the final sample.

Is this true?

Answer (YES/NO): NO